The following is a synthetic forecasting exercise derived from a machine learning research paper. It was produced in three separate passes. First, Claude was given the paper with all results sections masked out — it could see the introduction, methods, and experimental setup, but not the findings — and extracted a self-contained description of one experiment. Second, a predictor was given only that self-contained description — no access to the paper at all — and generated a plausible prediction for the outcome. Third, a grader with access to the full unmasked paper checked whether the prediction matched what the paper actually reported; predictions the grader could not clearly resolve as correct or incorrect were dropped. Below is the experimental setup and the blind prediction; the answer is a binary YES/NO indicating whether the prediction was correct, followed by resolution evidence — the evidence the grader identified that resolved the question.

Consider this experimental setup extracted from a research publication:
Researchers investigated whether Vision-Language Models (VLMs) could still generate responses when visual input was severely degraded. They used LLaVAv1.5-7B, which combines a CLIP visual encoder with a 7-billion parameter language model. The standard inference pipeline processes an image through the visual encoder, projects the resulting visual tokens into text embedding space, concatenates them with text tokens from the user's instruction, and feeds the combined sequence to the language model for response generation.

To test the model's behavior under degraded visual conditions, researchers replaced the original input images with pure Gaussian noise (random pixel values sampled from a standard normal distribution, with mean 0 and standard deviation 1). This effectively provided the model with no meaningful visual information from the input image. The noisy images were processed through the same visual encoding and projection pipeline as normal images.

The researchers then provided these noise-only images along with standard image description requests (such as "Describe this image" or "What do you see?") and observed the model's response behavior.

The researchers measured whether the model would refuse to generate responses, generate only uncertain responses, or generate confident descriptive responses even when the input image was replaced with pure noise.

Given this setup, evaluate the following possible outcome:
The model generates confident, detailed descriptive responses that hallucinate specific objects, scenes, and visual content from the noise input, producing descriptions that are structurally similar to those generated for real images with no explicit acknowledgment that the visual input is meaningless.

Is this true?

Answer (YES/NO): YES